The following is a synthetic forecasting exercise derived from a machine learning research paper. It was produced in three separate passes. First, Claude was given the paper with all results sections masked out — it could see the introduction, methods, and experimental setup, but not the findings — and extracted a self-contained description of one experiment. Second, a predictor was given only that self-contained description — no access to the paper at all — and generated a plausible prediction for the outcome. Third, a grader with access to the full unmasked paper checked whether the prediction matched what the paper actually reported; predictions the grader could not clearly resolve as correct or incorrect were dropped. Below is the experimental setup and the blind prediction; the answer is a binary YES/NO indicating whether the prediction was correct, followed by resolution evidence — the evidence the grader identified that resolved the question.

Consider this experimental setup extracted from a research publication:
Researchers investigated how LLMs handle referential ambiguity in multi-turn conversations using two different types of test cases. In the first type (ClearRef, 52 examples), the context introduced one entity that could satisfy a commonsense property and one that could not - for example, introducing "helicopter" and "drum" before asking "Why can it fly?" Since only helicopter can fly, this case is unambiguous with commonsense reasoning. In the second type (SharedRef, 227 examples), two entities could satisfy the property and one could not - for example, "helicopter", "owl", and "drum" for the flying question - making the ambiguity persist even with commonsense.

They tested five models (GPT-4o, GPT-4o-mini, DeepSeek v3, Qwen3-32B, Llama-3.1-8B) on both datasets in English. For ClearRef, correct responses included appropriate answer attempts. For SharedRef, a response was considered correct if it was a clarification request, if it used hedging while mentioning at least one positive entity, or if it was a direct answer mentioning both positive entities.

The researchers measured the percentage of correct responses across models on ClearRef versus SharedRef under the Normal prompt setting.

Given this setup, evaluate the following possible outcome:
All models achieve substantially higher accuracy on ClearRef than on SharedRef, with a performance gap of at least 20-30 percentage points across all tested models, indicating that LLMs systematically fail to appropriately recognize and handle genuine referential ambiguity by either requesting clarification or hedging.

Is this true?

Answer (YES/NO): NO